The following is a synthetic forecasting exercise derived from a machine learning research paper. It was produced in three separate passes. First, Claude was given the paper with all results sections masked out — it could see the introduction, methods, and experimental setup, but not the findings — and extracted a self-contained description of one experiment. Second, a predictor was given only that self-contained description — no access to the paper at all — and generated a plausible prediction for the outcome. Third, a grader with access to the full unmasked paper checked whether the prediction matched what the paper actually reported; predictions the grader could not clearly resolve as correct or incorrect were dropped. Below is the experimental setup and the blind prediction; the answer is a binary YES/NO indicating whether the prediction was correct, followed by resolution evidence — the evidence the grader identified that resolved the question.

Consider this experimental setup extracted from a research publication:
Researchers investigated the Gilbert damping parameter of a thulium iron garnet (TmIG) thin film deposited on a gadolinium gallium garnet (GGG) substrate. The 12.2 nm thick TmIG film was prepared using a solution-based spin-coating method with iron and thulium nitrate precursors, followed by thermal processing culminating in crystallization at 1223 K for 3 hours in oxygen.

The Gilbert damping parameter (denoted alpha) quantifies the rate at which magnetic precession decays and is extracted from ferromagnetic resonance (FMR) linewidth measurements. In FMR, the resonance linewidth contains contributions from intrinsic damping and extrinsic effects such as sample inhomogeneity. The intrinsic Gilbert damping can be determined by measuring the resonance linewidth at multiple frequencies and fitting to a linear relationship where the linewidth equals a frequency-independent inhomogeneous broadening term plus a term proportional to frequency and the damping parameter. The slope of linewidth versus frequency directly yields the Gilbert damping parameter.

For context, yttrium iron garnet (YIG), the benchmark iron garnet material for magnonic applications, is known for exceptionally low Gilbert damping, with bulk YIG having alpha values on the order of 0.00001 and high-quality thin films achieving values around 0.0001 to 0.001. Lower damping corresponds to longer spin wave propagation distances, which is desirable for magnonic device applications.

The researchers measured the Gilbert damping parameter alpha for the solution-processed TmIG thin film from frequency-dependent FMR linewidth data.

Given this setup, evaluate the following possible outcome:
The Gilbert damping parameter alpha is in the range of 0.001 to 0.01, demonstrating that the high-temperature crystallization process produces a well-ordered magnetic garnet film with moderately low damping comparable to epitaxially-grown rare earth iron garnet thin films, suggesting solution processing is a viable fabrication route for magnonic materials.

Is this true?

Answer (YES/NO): NO